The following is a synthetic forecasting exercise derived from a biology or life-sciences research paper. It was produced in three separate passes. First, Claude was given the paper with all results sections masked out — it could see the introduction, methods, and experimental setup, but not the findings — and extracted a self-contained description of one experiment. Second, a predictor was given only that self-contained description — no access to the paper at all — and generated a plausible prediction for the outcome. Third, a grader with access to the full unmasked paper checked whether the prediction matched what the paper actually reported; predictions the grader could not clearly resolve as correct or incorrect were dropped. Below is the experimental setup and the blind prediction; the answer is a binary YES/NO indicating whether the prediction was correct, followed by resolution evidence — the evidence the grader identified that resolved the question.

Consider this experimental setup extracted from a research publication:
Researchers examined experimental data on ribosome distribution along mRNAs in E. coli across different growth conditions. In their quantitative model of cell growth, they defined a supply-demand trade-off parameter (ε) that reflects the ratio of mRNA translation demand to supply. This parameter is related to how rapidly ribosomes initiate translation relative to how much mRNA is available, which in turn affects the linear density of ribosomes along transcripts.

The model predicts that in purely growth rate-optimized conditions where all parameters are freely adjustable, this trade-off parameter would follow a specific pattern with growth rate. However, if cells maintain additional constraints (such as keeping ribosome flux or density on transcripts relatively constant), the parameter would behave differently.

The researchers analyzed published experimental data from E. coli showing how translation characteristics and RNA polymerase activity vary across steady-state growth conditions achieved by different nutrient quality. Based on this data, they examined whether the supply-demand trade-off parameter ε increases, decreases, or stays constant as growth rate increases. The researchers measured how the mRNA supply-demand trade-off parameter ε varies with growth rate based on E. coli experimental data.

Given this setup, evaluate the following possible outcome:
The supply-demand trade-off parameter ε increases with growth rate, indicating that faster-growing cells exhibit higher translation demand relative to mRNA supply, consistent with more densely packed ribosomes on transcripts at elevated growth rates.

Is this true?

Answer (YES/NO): NO